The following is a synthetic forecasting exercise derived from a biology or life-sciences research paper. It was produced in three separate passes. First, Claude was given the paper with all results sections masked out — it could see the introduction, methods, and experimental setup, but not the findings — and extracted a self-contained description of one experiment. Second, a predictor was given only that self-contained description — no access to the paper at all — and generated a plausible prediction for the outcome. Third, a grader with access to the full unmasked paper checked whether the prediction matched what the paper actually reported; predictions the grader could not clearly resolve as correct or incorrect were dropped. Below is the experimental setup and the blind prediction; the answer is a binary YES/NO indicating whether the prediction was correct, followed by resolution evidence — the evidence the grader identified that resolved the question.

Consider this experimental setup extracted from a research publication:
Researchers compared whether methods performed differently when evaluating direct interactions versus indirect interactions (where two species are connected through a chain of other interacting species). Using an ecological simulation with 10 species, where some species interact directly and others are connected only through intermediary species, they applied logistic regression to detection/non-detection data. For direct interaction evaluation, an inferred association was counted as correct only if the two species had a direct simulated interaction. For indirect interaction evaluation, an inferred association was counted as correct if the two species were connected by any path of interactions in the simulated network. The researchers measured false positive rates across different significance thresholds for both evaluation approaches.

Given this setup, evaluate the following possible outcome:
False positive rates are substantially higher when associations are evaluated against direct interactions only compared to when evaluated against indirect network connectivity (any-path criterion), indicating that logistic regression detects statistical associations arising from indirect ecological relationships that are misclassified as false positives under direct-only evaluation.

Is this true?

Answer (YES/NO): NO